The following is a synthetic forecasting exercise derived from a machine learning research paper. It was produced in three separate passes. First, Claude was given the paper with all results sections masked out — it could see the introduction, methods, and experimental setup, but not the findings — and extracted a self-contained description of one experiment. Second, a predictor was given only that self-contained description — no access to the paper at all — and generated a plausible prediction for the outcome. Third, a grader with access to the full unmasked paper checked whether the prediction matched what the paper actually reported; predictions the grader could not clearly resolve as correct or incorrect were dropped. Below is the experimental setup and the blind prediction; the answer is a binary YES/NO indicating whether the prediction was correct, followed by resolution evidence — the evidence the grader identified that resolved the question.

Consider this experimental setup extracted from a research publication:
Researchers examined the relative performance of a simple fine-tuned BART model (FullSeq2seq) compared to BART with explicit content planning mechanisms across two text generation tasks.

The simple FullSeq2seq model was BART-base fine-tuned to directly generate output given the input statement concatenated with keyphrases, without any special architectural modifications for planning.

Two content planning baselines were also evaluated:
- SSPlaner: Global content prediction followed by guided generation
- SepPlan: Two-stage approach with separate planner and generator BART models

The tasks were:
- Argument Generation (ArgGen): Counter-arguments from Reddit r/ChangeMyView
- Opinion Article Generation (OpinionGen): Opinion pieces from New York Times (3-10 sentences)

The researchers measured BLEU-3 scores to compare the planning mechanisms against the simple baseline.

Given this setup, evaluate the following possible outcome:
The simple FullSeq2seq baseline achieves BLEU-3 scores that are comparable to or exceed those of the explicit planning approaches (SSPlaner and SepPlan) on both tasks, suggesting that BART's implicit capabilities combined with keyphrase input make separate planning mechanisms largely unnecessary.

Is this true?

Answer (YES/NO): YES